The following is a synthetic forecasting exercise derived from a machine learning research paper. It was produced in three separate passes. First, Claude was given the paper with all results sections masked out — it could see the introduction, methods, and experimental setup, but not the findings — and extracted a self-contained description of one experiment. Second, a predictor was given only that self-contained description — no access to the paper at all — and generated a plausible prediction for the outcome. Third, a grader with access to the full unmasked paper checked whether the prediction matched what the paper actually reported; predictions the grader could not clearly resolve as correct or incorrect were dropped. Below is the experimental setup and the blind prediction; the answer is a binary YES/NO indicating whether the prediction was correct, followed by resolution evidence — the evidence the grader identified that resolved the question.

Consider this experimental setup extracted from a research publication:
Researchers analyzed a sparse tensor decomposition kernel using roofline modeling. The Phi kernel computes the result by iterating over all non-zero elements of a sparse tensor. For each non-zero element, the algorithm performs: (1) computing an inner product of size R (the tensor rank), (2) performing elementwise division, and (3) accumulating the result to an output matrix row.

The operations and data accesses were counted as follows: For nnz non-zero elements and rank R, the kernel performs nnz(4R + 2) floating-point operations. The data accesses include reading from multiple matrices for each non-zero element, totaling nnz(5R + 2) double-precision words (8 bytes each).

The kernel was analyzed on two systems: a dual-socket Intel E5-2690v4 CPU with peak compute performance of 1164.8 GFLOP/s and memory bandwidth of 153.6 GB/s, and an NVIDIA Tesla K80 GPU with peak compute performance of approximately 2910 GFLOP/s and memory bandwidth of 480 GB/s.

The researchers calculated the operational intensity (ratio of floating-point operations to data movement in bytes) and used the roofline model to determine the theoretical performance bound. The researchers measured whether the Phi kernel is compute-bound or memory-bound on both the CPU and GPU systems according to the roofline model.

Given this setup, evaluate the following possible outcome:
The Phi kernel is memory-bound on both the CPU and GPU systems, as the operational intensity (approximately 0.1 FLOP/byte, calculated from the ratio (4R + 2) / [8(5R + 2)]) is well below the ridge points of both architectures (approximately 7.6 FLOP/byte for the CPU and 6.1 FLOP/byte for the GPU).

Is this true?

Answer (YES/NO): YES